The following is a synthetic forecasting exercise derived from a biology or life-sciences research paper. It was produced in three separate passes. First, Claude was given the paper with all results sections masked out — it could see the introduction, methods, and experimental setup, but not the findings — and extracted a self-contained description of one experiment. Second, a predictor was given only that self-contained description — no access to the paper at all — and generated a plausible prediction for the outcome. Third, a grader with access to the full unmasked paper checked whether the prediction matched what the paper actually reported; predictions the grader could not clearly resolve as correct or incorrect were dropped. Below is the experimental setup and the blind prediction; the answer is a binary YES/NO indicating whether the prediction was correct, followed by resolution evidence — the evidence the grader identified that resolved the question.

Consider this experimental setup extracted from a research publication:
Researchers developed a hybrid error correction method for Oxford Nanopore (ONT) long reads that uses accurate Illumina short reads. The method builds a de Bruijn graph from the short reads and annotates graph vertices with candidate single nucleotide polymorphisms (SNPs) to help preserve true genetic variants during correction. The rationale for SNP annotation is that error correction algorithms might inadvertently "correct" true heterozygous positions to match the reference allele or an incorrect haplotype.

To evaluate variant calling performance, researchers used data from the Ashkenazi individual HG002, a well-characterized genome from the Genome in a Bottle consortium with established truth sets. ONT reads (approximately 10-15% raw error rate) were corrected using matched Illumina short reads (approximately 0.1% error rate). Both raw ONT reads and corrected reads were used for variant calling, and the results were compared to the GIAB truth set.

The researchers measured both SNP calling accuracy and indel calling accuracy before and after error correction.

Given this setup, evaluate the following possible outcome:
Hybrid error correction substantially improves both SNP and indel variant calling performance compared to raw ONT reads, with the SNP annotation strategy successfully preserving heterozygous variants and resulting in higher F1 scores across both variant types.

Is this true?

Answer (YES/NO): NO